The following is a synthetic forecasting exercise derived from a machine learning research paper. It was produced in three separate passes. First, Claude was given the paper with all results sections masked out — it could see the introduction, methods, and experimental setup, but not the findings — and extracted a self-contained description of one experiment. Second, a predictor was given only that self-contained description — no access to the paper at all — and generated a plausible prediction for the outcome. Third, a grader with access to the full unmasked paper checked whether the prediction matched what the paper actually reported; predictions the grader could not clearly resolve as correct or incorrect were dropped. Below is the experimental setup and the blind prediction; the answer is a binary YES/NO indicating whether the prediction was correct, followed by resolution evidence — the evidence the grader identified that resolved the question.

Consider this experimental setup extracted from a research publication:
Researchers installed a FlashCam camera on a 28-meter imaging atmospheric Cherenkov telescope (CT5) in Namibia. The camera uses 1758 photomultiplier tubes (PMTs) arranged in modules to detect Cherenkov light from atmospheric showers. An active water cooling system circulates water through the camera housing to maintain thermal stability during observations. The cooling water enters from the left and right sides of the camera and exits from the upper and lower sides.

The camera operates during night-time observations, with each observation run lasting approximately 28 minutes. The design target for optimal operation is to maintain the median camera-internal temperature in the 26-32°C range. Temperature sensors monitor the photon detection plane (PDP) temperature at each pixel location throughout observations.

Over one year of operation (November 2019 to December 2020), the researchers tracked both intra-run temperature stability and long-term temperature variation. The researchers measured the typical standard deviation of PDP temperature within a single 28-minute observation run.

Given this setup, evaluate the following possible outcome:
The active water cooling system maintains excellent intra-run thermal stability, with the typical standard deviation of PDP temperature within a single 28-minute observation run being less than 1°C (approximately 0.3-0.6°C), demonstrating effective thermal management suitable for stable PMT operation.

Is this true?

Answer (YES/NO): NO